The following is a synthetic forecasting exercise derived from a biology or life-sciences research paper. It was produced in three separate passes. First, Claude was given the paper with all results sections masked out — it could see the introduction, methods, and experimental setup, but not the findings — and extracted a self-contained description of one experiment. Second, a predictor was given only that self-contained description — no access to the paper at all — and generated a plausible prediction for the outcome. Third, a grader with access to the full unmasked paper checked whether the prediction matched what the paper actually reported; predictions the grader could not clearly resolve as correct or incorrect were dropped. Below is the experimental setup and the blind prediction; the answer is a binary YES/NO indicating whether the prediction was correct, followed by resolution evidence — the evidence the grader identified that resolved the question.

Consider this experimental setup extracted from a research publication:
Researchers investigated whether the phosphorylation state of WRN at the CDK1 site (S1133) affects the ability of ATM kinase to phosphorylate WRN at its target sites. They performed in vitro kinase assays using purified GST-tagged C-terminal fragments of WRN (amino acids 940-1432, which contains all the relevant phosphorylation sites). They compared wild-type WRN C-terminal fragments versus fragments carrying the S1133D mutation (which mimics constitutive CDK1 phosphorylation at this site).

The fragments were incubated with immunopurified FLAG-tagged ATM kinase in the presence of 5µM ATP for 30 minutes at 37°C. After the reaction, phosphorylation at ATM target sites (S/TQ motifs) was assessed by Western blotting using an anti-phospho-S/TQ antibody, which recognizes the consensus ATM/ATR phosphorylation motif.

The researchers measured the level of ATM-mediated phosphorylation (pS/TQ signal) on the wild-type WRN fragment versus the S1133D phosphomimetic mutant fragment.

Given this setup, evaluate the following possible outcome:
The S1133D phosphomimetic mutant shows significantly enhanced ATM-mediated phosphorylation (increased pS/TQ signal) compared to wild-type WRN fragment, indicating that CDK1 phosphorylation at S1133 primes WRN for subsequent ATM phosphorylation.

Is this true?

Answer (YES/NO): YES